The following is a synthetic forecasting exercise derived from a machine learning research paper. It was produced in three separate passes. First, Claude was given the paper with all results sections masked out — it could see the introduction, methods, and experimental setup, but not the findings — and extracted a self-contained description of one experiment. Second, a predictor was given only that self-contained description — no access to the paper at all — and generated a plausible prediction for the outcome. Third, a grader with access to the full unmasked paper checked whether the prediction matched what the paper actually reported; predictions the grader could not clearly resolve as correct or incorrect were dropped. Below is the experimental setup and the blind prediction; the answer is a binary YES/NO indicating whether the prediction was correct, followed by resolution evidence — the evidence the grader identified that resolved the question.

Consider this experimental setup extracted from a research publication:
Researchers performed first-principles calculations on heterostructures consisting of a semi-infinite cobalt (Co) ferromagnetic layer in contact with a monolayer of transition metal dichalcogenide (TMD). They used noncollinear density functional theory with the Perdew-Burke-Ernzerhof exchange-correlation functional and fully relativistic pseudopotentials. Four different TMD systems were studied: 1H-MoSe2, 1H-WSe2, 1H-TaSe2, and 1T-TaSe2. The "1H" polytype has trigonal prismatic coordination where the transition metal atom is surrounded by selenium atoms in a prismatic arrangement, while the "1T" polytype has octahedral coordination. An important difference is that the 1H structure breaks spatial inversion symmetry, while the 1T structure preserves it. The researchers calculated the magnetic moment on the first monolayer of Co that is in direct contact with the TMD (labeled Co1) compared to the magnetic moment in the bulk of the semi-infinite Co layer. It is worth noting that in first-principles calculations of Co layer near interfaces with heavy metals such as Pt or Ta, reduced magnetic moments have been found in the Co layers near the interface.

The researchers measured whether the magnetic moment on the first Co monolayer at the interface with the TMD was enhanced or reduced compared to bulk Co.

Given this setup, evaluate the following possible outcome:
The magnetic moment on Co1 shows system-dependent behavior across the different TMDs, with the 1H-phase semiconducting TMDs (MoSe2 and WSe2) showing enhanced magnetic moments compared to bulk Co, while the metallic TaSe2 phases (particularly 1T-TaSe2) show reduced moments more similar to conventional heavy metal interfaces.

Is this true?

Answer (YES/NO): NO